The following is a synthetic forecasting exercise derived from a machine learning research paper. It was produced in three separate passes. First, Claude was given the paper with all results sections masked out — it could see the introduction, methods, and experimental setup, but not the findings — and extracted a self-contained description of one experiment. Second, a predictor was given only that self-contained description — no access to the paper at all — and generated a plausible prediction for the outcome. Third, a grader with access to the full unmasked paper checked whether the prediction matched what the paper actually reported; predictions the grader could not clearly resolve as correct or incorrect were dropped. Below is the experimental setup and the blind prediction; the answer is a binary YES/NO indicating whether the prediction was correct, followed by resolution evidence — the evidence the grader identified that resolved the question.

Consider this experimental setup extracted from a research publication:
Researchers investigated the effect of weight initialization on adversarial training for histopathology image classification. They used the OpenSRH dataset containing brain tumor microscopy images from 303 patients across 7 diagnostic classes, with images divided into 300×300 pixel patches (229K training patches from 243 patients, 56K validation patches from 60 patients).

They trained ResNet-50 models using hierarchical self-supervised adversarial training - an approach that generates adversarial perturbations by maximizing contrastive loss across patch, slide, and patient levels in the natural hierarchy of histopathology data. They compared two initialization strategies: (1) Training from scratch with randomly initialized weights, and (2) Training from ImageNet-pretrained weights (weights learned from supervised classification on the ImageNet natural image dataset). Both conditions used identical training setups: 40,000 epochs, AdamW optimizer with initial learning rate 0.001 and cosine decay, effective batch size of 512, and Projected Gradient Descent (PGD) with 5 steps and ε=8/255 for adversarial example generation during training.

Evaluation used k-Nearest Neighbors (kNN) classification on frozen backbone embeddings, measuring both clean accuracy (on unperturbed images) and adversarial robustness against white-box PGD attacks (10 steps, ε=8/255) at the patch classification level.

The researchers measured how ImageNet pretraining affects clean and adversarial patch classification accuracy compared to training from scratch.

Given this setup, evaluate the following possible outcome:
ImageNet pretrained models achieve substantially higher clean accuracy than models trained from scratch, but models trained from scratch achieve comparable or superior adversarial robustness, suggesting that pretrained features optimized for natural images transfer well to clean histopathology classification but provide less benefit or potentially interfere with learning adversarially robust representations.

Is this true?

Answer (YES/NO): NO